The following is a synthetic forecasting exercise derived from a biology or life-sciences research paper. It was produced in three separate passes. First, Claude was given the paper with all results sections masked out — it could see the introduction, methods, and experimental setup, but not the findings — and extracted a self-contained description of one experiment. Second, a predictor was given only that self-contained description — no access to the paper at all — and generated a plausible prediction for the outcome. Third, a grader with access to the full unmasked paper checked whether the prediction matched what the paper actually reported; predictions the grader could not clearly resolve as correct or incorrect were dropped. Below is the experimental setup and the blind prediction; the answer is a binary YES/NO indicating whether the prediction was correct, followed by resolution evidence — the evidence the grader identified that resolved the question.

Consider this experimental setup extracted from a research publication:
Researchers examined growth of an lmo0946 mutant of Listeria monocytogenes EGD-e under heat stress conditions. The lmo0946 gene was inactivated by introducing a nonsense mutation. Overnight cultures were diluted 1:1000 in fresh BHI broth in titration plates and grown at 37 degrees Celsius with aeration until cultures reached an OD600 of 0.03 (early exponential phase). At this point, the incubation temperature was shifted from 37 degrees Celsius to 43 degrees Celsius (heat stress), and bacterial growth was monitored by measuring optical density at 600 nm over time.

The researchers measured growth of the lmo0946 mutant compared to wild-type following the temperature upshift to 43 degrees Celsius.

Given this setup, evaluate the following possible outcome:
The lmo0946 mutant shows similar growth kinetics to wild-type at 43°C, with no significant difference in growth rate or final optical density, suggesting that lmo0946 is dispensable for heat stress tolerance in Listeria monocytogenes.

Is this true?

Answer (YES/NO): NO